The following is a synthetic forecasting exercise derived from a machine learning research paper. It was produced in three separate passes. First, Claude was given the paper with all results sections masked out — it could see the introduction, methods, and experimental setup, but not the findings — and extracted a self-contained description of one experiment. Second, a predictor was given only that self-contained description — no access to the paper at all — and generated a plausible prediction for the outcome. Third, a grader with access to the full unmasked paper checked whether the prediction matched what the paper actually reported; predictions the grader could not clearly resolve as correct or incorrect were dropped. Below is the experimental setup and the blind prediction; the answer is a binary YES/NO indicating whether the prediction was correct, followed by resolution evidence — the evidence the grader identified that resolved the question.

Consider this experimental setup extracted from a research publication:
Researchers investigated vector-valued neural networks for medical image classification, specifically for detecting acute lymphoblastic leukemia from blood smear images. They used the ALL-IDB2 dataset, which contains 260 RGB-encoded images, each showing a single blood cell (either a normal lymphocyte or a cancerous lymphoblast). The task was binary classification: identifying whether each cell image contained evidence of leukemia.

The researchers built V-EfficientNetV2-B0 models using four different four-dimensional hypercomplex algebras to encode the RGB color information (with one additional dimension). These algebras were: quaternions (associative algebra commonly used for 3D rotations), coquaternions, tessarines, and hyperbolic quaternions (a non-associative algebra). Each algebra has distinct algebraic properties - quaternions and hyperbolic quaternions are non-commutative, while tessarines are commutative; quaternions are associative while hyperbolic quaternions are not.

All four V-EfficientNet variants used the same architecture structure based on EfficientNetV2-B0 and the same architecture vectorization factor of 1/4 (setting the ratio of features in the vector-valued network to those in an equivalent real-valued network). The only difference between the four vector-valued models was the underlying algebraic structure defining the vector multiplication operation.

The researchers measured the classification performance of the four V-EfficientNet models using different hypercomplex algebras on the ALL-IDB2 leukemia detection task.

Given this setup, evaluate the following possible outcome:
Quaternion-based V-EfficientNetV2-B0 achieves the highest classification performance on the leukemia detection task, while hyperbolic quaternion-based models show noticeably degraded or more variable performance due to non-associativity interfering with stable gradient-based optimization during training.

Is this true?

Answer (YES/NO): NO